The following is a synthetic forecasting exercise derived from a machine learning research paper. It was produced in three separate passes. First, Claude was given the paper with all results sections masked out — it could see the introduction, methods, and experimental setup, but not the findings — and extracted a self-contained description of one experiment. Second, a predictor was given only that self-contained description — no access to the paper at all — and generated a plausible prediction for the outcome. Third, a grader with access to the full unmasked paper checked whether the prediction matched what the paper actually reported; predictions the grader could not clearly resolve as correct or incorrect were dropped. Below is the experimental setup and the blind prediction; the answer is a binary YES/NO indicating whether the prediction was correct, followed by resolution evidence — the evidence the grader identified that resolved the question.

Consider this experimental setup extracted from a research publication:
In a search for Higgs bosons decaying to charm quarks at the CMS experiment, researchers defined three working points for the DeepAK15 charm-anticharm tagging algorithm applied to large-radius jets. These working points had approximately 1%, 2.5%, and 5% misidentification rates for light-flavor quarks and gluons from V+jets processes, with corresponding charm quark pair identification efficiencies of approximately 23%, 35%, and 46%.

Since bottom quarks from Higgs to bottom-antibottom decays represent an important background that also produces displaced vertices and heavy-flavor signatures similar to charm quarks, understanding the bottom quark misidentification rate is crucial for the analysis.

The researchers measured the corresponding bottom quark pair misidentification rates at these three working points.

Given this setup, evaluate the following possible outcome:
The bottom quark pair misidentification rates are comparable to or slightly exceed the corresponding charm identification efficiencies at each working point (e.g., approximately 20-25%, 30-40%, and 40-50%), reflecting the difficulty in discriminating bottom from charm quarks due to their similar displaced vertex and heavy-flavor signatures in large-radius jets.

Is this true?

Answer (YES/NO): NO